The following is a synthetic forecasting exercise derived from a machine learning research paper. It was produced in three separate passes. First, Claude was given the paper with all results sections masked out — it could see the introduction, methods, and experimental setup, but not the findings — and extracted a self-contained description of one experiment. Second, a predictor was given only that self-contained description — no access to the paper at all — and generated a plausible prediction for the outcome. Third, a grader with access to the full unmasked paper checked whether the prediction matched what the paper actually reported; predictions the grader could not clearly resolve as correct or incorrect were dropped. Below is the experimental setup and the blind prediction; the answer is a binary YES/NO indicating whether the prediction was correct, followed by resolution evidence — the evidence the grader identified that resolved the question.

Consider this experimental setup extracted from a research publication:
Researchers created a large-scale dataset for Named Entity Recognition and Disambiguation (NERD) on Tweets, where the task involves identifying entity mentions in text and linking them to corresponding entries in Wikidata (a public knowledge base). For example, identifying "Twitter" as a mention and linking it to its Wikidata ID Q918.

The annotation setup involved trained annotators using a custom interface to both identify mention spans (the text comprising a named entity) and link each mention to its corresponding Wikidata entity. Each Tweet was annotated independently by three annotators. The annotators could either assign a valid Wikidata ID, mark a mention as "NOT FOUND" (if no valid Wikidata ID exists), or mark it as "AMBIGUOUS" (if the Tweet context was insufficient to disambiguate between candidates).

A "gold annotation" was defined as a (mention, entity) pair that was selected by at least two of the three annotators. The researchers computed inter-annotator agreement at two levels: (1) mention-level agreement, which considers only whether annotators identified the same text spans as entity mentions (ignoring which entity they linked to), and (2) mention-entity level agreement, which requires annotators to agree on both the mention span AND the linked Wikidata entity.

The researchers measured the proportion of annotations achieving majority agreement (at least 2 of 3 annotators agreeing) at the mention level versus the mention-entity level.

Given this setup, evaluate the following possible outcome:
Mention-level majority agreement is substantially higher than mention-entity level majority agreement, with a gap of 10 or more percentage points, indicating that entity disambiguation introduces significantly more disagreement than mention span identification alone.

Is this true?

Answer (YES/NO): YES